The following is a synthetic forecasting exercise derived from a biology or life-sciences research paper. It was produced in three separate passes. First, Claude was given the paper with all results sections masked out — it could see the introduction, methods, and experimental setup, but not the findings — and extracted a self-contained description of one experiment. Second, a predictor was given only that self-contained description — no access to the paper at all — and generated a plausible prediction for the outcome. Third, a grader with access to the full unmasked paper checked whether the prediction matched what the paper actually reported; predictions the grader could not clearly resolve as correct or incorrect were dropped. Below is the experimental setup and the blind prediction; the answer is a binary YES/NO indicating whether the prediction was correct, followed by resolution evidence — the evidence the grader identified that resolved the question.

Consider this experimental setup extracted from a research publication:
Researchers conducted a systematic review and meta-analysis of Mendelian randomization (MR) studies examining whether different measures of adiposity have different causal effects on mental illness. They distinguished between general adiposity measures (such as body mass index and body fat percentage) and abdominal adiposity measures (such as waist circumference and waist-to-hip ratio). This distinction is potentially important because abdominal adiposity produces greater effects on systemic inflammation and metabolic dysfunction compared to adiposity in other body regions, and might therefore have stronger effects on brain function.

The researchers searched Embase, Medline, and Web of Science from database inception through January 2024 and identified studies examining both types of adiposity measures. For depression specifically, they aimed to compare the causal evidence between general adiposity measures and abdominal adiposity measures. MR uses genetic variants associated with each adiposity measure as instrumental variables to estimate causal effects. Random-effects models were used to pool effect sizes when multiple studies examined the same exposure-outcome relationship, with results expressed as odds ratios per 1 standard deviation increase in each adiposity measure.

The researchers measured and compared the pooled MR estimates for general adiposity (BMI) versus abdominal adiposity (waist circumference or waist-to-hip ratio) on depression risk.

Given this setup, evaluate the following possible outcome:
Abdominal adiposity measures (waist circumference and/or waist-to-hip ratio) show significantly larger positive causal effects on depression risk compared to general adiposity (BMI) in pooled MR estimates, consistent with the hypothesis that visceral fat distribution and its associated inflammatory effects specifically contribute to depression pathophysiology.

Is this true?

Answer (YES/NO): NO